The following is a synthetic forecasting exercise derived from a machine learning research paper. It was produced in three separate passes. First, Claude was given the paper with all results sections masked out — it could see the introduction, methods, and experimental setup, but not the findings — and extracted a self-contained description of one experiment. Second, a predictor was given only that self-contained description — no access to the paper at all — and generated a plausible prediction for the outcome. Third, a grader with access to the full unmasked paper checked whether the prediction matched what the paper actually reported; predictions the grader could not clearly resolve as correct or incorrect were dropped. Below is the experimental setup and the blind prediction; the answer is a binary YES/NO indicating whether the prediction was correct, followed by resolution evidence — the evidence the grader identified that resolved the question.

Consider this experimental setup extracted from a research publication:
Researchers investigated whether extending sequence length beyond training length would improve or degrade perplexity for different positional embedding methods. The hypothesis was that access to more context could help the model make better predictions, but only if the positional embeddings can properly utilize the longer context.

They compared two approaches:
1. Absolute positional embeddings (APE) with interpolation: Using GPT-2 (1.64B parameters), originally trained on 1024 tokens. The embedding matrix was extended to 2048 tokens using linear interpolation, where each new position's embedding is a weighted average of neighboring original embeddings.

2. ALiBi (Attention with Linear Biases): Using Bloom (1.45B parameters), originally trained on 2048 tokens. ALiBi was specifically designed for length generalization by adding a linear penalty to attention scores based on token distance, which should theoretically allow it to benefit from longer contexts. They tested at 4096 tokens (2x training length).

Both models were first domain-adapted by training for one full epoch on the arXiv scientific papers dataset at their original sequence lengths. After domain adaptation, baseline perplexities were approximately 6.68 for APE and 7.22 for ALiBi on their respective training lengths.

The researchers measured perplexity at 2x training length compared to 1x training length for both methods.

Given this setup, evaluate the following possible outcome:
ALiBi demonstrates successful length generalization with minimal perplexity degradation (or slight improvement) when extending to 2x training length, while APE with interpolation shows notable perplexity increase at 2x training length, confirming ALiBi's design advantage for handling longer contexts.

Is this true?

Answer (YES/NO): NO